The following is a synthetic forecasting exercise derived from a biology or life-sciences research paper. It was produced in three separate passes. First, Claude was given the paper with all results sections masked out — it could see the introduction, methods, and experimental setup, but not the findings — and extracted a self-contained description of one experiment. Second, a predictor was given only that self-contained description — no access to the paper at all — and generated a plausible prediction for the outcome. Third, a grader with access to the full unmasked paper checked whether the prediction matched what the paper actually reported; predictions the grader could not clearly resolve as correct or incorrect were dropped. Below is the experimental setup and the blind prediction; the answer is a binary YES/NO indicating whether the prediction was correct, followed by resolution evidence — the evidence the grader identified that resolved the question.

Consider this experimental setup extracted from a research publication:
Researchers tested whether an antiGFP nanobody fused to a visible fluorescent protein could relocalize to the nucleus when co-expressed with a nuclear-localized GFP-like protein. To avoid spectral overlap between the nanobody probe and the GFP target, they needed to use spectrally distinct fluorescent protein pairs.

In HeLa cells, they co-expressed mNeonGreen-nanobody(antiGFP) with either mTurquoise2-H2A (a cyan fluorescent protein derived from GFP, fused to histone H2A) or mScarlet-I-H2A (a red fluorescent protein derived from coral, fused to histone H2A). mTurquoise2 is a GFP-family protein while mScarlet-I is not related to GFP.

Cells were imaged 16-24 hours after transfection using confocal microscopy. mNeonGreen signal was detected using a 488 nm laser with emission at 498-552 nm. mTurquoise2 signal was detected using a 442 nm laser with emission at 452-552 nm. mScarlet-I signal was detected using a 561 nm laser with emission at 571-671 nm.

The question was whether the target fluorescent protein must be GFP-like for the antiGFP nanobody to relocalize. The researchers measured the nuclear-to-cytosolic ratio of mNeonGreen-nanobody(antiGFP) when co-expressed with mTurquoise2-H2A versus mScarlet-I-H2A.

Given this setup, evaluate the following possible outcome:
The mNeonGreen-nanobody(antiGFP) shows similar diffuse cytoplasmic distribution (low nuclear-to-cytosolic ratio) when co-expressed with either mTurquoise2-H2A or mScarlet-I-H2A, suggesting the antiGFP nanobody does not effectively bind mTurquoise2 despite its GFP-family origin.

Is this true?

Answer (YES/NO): NO